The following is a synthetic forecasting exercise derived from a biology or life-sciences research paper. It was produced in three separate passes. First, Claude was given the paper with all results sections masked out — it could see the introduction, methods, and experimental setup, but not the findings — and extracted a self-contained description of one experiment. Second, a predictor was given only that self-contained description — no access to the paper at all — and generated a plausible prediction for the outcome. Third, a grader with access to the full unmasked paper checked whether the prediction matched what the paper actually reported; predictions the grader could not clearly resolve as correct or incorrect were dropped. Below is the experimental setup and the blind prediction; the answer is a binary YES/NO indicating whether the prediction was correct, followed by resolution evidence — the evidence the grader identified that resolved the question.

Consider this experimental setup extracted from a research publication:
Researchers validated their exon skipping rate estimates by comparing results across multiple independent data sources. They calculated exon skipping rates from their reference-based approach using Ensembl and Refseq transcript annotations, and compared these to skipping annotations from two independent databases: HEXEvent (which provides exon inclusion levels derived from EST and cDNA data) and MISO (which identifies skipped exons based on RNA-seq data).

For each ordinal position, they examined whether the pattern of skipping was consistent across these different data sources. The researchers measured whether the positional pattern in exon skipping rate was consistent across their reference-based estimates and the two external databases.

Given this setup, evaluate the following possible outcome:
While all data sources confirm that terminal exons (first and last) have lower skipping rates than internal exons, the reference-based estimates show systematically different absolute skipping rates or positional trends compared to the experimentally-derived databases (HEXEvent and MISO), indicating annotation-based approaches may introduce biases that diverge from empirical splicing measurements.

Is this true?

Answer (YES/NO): NO